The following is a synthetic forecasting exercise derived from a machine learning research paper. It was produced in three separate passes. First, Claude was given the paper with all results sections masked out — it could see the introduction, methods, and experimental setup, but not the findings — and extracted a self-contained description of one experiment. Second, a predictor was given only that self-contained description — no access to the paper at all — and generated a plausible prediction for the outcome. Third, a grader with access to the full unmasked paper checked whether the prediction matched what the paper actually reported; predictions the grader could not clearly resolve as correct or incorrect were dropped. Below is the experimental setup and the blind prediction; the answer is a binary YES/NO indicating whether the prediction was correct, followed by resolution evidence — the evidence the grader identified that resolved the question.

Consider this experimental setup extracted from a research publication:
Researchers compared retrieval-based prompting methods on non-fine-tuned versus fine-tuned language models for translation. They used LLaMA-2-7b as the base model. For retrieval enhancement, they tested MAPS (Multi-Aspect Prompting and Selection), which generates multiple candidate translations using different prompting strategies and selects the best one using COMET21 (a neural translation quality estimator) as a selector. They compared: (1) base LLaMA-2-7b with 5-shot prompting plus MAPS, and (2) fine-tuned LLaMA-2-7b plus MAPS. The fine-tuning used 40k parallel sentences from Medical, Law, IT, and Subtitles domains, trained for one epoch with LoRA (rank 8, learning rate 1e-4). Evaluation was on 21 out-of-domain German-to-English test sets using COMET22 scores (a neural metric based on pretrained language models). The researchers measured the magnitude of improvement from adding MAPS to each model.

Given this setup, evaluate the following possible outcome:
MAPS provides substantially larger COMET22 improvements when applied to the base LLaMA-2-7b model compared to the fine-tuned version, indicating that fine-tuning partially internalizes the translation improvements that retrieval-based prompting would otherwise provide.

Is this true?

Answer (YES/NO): NO